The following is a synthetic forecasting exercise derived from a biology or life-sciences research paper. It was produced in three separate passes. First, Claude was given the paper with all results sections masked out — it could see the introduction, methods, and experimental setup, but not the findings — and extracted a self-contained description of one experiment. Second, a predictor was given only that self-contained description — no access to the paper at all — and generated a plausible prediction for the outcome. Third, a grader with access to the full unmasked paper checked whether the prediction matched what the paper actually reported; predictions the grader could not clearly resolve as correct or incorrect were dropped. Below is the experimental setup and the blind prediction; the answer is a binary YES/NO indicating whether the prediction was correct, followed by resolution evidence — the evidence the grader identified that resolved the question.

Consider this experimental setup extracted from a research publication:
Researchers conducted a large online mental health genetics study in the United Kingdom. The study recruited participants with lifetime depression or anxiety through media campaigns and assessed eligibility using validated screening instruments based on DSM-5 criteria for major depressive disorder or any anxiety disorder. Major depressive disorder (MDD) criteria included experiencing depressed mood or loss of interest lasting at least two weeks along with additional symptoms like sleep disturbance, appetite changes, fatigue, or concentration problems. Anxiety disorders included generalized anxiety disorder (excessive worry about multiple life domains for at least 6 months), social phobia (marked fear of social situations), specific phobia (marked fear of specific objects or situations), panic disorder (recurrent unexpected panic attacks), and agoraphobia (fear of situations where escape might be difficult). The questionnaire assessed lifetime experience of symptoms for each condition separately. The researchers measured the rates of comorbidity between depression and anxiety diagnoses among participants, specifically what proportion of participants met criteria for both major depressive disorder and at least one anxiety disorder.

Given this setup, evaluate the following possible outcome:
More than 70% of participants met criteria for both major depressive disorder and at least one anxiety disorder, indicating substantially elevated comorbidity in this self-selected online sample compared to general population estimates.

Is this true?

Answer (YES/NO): NO